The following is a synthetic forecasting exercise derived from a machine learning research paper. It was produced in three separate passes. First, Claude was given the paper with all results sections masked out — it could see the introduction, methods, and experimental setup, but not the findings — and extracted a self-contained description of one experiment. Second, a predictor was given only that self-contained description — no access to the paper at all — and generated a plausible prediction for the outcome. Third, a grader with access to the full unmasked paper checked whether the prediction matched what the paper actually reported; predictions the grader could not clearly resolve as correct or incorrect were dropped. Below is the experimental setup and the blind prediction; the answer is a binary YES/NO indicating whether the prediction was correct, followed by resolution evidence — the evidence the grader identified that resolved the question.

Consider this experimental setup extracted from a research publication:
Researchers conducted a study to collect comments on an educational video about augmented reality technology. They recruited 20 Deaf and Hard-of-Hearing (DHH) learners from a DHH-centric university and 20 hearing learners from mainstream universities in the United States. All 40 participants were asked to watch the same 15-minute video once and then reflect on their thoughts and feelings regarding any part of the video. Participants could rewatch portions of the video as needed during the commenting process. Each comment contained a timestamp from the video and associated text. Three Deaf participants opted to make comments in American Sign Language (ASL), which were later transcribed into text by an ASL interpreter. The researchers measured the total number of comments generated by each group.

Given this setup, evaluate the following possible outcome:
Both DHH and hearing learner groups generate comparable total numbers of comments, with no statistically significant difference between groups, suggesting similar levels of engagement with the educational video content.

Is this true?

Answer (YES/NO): NO